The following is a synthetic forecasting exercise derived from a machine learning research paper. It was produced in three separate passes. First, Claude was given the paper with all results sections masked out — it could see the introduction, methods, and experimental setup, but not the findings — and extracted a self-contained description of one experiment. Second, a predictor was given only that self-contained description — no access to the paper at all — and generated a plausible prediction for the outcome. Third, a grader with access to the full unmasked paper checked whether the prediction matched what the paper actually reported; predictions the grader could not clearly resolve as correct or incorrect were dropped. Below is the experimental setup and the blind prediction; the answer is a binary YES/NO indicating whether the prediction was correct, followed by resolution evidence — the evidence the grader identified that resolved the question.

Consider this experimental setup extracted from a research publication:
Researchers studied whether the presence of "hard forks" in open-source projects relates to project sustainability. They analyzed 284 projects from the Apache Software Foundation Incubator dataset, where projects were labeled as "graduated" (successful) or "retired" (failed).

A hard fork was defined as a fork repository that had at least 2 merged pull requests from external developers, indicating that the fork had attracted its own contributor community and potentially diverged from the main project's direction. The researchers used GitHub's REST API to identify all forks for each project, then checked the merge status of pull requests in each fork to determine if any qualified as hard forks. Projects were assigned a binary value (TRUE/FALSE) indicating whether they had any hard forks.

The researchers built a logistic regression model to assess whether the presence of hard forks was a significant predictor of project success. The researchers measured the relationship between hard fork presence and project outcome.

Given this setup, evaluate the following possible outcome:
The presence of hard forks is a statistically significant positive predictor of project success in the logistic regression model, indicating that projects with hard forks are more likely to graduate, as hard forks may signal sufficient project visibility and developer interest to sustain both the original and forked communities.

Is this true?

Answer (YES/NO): YES